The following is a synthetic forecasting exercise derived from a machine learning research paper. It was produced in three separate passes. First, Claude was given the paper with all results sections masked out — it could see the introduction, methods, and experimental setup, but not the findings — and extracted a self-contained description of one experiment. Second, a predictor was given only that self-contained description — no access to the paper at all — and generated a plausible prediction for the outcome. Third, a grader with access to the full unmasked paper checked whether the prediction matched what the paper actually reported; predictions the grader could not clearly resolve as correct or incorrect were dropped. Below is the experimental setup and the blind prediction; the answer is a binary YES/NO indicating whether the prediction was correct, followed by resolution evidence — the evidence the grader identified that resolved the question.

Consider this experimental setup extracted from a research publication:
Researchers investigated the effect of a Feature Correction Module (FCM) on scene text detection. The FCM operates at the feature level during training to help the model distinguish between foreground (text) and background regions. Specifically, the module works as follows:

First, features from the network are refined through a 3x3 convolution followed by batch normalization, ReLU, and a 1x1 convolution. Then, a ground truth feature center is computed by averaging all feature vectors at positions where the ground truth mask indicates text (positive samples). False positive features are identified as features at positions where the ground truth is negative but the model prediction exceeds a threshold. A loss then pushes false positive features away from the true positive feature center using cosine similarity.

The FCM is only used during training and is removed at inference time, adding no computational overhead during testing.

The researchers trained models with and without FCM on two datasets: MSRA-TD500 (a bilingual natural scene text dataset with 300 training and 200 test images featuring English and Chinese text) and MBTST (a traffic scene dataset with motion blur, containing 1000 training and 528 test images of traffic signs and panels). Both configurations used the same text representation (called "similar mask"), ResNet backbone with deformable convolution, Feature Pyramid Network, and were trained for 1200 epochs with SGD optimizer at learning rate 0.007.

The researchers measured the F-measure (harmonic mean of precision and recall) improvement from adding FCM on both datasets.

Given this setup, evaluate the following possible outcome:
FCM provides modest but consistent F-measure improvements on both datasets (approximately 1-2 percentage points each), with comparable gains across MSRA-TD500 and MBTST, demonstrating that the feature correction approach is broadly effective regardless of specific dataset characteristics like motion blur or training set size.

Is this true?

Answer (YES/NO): NO